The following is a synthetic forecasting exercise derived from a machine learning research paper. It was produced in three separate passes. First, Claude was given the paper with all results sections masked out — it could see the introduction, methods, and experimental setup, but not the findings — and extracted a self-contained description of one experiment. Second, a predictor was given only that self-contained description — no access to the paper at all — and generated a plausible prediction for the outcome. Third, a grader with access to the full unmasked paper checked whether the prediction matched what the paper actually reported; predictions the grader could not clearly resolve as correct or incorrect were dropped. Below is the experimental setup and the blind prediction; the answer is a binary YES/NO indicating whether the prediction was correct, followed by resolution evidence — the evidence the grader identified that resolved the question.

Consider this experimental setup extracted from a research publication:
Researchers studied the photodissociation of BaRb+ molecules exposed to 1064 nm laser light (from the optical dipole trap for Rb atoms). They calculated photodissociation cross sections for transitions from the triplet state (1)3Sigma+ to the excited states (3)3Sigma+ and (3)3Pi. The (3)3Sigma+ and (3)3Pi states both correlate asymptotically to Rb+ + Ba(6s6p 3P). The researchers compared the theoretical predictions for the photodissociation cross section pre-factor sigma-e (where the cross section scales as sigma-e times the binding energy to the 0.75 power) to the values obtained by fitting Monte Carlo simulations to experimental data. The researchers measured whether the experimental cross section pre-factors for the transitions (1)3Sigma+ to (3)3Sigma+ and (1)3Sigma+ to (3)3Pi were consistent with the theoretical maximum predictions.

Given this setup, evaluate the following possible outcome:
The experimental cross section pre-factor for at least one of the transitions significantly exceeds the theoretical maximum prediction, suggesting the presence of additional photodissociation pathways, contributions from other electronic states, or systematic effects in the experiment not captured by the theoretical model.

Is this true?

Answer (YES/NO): YES